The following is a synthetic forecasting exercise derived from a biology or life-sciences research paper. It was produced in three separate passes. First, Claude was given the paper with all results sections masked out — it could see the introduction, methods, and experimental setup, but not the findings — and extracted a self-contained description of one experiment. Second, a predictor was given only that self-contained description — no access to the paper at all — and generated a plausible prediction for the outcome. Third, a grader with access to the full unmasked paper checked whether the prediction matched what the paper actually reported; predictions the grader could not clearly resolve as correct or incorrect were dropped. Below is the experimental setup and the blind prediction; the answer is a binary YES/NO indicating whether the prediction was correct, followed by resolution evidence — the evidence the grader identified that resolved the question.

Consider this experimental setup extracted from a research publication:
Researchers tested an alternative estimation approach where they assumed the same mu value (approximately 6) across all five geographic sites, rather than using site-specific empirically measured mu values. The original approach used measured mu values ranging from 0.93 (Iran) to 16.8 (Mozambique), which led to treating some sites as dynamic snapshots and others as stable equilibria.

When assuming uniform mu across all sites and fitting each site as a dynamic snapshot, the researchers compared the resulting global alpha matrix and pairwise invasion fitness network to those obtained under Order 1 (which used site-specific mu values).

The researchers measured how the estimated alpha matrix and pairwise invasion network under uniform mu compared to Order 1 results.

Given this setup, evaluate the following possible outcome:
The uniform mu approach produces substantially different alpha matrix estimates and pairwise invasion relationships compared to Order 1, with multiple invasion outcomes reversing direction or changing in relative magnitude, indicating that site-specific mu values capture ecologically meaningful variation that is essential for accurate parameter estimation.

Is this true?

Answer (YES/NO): NO